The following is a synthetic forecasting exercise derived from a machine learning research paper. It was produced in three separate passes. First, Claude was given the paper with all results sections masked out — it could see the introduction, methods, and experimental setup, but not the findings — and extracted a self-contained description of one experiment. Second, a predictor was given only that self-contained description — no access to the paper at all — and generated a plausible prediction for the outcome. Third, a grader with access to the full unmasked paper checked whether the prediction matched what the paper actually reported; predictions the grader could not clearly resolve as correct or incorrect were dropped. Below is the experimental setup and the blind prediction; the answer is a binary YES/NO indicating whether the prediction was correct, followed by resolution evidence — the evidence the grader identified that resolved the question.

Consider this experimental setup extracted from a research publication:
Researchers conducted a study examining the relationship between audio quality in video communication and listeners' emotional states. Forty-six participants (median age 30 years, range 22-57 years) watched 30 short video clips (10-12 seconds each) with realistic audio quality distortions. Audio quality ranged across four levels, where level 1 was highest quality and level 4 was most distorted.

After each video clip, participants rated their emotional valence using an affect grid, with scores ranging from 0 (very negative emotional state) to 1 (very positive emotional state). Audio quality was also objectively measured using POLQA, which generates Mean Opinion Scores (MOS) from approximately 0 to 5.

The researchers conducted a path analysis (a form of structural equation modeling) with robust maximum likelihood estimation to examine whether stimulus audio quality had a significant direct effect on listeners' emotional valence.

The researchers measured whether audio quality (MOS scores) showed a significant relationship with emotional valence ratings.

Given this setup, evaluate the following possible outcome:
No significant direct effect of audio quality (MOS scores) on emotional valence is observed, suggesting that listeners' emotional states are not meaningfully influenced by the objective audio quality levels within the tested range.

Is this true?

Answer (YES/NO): NO